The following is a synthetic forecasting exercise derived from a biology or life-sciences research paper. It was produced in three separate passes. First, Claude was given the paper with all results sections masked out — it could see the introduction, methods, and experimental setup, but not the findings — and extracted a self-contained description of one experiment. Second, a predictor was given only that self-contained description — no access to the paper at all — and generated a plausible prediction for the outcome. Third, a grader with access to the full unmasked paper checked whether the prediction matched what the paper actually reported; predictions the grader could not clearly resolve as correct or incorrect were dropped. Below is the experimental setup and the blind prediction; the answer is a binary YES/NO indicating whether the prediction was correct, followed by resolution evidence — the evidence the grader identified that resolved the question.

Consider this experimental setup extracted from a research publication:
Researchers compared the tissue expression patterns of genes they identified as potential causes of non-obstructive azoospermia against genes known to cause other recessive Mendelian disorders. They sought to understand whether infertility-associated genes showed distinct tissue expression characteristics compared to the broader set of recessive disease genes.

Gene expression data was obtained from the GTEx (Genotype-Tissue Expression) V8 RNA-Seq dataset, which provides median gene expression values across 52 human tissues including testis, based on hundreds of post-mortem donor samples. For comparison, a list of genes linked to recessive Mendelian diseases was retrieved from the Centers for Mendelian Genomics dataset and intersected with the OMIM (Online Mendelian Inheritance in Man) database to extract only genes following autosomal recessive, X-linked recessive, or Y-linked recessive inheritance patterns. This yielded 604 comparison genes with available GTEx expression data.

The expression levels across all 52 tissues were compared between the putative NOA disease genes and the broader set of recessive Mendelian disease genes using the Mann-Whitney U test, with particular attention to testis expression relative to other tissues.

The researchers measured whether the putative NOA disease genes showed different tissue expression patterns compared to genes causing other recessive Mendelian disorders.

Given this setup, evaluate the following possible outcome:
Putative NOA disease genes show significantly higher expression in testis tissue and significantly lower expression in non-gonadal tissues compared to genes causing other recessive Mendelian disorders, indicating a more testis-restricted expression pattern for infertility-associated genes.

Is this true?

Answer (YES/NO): YES